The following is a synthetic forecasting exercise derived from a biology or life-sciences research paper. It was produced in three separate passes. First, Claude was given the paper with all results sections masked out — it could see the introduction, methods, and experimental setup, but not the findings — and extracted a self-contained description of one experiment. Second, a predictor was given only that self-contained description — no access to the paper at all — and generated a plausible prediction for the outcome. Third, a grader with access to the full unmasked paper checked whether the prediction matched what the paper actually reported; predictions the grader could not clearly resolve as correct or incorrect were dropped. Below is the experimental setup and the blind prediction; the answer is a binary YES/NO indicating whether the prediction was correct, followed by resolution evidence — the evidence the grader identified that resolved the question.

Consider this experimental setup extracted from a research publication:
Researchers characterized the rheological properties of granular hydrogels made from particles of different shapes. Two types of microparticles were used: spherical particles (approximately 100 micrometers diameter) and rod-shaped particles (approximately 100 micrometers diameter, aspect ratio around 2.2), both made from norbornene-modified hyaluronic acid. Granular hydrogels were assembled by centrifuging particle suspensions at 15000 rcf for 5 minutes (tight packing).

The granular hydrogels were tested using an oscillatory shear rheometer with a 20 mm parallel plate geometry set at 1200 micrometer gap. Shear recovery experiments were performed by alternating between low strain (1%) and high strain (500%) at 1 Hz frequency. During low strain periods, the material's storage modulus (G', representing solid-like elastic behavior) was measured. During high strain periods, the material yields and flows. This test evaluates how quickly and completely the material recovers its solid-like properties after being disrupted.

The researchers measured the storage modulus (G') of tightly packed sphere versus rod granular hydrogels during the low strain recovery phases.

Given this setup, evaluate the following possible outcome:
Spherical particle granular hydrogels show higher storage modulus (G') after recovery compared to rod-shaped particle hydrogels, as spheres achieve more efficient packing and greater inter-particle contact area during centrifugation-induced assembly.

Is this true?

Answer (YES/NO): NO